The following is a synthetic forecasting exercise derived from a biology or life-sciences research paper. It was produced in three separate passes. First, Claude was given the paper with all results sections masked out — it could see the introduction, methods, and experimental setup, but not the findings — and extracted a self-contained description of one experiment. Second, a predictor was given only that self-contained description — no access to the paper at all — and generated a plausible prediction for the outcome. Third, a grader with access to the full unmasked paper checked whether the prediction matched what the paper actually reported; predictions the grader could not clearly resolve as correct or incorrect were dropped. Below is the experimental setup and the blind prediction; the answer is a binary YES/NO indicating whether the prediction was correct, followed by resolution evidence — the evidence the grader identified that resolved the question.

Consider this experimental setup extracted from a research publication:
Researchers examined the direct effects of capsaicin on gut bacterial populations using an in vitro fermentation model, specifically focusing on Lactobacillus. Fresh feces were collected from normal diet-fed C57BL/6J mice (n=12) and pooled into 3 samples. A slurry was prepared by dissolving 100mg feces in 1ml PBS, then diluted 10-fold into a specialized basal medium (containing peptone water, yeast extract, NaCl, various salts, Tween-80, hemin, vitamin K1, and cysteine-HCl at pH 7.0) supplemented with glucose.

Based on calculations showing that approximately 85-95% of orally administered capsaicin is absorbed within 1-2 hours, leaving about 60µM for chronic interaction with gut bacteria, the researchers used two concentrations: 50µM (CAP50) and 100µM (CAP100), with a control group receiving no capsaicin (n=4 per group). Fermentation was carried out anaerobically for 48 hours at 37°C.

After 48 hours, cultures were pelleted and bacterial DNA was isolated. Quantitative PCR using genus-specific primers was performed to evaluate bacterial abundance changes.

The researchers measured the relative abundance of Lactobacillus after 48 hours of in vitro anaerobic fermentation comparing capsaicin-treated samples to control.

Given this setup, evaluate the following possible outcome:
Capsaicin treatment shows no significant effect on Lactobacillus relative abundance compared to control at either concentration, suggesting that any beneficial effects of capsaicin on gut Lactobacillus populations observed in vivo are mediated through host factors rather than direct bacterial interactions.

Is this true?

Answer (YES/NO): NO